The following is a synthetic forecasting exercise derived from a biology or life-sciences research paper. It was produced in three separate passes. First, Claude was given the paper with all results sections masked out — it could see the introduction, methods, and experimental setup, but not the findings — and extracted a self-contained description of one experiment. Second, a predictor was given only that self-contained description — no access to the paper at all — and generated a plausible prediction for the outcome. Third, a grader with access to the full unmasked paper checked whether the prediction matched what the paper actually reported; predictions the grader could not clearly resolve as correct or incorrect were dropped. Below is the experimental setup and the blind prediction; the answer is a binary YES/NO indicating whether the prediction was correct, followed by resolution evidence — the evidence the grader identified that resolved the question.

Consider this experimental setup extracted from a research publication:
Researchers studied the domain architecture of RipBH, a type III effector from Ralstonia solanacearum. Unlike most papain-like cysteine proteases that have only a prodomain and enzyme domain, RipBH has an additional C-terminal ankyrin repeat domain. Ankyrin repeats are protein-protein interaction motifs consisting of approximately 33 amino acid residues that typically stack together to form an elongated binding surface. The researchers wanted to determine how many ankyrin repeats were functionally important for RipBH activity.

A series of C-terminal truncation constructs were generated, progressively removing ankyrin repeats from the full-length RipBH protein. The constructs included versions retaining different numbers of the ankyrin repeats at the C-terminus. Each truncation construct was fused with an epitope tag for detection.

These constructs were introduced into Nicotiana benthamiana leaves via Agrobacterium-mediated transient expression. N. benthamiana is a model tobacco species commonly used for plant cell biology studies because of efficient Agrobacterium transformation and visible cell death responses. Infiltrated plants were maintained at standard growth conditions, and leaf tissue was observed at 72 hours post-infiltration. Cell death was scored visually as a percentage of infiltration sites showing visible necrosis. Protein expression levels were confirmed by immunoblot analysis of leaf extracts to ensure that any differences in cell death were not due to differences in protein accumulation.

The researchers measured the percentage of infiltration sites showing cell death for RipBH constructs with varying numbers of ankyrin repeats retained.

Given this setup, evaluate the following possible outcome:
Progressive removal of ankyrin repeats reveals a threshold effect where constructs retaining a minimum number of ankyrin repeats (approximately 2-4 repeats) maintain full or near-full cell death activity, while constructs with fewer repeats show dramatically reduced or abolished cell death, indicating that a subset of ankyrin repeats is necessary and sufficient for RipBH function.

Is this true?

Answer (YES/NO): NO